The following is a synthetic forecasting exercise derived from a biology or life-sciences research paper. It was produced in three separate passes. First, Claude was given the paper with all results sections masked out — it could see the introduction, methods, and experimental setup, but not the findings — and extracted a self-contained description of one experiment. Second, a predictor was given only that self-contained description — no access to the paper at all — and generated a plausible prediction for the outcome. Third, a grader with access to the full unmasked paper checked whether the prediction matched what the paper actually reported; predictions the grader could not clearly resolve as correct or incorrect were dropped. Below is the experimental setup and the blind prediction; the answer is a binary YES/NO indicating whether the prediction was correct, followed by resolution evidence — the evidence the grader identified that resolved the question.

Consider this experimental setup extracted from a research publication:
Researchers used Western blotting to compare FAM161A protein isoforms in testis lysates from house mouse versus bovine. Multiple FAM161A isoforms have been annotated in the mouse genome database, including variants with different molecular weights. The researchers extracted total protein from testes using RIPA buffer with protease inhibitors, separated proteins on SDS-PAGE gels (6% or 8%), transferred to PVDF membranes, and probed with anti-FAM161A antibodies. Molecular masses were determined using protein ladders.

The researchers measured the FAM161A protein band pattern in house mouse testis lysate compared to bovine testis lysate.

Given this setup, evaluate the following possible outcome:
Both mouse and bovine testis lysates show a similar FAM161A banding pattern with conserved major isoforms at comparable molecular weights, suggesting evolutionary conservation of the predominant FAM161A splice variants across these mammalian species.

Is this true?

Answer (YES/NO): NO